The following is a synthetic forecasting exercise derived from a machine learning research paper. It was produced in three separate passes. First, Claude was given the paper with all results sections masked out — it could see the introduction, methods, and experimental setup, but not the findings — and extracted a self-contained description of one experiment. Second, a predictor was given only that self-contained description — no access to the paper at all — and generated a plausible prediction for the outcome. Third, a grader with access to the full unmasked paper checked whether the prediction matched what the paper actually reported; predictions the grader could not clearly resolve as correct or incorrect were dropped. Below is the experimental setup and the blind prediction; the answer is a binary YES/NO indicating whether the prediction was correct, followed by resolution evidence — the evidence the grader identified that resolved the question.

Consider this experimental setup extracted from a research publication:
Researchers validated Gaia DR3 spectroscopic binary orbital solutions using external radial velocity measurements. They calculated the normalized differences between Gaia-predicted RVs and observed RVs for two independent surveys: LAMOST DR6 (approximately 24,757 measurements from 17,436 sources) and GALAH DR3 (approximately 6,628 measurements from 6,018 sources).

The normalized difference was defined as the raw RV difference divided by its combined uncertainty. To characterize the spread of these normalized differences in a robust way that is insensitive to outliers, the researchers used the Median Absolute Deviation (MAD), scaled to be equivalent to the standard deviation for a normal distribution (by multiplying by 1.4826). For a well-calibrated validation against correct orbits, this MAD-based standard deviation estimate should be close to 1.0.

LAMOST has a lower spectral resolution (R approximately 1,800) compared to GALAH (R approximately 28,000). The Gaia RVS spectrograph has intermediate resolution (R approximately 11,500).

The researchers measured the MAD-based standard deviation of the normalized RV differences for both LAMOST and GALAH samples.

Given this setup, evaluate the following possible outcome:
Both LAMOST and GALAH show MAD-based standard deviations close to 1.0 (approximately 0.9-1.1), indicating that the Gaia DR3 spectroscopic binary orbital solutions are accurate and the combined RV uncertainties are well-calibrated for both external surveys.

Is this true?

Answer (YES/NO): NO